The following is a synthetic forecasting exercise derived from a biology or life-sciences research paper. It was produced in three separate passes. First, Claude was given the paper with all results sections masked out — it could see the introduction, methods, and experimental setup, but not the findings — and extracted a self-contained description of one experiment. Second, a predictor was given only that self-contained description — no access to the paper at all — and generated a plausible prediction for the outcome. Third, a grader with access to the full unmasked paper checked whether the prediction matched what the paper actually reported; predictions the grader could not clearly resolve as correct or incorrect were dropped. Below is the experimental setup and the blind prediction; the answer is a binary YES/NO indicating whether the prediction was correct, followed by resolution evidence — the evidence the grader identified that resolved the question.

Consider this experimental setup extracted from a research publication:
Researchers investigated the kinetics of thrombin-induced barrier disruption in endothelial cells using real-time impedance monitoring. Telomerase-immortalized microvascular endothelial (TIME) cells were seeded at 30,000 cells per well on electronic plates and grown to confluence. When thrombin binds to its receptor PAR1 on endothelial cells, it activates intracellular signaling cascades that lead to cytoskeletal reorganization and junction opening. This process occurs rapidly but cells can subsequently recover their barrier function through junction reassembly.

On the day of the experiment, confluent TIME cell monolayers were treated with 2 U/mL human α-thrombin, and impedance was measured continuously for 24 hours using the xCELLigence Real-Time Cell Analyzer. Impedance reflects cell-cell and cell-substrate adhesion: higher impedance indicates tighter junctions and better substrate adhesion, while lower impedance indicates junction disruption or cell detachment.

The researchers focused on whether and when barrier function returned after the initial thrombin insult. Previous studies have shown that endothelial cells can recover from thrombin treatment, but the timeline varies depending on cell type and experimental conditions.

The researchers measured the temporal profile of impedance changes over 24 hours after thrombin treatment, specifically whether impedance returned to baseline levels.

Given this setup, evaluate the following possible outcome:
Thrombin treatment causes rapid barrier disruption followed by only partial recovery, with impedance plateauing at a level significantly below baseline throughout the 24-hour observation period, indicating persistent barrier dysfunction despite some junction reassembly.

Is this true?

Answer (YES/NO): NO